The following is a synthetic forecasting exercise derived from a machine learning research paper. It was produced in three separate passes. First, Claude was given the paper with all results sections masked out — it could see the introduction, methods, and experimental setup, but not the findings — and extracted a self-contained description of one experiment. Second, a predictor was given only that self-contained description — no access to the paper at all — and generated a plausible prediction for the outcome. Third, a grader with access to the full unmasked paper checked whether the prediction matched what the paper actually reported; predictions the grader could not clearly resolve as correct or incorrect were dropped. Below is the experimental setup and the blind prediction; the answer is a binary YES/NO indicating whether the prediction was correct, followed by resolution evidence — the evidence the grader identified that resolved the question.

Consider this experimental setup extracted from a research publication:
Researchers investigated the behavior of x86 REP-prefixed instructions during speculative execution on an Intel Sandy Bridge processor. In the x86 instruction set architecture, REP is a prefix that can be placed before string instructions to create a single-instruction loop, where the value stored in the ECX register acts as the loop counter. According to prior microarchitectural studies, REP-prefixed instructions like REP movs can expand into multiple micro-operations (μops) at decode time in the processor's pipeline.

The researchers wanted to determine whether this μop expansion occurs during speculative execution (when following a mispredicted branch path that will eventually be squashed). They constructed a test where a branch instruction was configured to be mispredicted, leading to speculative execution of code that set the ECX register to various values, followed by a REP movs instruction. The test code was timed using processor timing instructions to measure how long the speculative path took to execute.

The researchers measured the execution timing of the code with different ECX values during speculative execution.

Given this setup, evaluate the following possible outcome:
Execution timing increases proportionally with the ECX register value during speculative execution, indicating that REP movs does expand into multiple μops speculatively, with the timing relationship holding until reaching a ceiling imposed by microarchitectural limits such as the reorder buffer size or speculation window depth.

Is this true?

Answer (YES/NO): YES